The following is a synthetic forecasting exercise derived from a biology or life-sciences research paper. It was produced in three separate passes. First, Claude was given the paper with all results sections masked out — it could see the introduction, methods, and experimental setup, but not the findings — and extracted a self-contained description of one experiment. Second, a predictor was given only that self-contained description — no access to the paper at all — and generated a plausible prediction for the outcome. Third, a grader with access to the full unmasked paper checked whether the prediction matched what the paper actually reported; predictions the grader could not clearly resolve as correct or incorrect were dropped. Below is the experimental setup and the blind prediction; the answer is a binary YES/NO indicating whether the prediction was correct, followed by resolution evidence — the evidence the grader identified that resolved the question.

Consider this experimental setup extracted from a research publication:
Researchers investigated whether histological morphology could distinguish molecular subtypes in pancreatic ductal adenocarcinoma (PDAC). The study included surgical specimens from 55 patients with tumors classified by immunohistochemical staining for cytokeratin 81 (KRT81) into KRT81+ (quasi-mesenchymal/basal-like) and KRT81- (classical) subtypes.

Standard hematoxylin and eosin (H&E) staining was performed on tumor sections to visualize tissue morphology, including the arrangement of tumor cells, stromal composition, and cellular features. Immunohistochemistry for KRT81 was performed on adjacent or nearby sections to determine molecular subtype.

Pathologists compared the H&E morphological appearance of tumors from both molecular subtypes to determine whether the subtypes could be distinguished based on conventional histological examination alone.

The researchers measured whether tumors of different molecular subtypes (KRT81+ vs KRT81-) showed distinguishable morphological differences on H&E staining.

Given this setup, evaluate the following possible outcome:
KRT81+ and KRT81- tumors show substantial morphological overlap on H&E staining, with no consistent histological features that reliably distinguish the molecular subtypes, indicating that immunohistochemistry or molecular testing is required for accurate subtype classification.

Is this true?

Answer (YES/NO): YES